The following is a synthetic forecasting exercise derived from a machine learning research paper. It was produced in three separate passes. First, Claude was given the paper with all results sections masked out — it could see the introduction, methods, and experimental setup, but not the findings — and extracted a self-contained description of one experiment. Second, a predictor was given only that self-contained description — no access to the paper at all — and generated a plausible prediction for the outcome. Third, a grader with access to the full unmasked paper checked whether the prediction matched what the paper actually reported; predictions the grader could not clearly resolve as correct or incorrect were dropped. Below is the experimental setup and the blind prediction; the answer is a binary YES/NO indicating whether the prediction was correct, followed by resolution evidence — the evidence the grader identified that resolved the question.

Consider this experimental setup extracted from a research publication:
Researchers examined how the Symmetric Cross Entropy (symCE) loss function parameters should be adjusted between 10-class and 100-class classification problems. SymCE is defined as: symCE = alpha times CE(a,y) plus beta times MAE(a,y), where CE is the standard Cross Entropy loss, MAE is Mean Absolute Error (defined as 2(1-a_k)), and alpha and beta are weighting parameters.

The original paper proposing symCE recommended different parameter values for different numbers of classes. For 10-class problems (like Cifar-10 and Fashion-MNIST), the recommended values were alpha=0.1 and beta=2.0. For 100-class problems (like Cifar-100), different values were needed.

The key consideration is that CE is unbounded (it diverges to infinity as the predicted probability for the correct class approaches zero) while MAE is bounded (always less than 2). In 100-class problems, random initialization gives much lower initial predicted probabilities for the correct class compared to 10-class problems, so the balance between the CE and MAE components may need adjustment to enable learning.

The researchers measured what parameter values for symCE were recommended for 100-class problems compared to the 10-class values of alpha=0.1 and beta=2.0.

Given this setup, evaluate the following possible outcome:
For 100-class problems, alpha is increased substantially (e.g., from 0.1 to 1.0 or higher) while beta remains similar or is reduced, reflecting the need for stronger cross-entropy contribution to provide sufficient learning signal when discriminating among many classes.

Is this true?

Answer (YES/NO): YES